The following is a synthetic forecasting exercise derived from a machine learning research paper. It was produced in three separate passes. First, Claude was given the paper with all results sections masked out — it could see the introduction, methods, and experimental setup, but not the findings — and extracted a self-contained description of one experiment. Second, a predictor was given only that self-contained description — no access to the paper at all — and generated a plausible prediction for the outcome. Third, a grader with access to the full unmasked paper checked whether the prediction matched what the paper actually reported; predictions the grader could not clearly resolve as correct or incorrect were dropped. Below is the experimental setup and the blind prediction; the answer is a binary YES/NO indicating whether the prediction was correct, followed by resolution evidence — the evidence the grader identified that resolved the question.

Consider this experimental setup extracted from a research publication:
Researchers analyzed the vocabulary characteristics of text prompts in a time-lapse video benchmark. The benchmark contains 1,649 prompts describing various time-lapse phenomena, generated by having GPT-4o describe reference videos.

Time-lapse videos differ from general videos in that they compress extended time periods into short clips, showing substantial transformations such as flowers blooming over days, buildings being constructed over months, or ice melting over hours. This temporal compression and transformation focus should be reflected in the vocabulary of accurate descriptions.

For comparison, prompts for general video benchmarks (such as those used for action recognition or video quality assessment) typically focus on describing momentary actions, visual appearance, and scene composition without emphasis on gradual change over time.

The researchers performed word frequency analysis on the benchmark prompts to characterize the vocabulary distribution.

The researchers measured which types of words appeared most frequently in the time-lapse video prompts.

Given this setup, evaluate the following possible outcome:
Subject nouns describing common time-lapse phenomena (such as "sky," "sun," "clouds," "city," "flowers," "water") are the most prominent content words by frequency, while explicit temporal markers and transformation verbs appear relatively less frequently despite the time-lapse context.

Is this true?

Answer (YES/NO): NO